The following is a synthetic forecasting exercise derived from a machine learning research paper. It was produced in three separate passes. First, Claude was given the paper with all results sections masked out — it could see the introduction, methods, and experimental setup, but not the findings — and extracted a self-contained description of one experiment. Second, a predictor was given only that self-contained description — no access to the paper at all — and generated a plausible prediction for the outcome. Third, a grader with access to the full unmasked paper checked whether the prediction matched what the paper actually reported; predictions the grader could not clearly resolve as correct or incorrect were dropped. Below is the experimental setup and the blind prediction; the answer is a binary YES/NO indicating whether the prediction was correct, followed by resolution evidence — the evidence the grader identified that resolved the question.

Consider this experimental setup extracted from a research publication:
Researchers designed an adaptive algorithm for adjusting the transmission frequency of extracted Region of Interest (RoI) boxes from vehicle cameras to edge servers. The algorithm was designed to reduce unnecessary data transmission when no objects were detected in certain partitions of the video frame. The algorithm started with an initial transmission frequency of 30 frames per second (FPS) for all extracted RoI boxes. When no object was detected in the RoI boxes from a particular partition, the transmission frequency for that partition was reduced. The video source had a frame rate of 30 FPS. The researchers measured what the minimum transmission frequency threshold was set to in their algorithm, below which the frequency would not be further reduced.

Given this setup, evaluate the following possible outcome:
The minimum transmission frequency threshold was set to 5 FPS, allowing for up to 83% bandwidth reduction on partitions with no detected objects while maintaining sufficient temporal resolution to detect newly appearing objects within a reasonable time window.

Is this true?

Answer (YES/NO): NO